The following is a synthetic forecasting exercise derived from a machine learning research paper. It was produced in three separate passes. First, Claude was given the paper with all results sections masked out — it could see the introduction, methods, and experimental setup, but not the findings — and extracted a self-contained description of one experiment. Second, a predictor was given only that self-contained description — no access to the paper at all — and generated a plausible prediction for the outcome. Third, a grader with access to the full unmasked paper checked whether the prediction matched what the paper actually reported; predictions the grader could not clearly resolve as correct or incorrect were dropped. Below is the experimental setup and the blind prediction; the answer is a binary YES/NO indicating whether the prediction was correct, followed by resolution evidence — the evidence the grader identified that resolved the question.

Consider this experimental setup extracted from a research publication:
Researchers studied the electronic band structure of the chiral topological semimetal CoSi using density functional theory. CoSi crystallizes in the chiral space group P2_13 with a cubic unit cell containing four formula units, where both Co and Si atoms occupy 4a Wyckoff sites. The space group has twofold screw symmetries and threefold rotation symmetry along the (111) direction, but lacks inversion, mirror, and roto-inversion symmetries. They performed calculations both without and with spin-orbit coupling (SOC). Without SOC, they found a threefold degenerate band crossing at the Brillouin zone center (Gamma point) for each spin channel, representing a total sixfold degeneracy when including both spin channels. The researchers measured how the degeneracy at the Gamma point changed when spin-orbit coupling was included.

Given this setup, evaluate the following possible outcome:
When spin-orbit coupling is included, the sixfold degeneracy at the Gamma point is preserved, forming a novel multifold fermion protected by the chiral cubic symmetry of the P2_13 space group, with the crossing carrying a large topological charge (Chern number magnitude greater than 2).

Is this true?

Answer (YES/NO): NO